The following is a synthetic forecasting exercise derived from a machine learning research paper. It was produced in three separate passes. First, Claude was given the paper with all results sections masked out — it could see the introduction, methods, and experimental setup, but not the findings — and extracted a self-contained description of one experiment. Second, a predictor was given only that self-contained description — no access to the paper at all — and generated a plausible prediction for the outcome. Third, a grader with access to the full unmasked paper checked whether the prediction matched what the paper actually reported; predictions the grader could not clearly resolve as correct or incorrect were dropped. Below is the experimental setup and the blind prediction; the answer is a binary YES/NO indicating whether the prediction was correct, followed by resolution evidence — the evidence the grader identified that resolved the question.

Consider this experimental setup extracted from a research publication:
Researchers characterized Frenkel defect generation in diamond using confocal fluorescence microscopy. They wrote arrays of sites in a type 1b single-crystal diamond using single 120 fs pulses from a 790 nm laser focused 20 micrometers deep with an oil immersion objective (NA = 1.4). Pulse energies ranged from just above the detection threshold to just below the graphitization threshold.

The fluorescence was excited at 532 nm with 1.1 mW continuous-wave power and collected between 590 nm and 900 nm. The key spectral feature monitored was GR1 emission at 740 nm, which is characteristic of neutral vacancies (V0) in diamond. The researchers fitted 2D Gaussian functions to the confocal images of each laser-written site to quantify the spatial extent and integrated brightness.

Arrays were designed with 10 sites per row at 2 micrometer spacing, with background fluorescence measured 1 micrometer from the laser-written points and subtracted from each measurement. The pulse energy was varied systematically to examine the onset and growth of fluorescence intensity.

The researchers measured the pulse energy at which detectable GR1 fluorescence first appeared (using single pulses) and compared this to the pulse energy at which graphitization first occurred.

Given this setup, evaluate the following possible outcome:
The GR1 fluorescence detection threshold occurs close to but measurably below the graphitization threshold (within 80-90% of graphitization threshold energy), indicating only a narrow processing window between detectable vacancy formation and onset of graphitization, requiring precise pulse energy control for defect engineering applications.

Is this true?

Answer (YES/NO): YES